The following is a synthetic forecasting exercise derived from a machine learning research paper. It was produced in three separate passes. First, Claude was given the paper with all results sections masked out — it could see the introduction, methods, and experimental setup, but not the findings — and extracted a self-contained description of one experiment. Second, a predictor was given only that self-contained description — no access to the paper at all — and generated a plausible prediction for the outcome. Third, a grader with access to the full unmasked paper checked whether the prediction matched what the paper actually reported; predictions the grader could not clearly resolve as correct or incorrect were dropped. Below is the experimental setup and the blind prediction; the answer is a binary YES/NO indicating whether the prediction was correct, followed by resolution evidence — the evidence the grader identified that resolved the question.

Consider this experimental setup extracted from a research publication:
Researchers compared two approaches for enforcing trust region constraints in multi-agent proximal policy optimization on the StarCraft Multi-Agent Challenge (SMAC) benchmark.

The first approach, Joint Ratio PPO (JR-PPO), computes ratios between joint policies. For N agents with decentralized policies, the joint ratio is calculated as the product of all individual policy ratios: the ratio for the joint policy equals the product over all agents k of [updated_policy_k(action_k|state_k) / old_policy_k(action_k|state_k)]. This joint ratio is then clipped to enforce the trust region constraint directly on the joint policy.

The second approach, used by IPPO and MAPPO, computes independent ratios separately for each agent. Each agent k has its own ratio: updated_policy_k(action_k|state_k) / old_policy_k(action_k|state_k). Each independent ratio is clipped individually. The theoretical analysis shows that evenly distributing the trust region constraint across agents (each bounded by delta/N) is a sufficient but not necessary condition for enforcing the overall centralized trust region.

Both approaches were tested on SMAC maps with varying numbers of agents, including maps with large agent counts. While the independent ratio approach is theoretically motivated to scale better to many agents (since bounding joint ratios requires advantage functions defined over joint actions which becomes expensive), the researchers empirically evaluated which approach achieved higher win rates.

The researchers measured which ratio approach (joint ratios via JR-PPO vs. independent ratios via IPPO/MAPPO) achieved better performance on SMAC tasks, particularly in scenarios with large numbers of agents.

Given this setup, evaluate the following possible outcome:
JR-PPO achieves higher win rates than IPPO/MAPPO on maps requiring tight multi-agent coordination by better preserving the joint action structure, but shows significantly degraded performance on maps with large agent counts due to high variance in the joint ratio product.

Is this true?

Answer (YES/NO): NO